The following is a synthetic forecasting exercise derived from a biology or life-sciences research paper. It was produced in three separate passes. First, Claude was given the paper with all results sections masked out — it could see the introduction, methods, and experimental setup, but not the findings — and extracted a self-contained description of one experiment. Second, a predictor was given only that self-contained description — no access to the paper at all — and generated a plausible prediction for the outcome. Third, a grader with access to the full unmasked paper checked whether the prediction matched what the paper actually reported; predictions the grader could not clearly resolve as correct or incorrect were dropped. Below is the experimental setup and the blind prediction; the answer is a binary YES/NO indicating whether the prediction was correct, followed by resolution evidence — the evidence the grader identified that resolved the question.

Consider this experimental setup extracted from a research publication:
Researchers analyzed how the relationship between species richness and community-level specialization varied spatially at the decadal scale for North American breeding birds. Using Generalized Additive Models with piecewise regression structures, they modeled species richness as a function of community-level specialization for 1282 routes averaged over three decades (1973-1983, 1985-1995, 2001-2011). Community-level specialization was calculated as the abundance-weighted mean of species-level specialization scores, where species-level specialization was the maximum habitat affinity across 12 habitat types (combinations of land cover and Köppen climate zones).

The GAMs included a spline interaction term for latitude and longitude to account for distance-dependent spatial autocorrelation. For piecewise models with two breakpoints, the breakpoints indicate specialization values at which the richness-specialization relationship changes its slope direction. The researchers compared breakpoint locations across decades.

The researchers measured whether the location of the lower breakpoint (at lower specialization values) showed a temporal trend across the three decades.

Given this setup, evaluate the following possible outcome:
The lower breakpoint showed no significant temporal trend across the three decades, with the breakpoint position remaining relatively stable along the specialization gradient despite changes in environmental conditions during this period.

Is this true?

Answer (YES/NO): NO